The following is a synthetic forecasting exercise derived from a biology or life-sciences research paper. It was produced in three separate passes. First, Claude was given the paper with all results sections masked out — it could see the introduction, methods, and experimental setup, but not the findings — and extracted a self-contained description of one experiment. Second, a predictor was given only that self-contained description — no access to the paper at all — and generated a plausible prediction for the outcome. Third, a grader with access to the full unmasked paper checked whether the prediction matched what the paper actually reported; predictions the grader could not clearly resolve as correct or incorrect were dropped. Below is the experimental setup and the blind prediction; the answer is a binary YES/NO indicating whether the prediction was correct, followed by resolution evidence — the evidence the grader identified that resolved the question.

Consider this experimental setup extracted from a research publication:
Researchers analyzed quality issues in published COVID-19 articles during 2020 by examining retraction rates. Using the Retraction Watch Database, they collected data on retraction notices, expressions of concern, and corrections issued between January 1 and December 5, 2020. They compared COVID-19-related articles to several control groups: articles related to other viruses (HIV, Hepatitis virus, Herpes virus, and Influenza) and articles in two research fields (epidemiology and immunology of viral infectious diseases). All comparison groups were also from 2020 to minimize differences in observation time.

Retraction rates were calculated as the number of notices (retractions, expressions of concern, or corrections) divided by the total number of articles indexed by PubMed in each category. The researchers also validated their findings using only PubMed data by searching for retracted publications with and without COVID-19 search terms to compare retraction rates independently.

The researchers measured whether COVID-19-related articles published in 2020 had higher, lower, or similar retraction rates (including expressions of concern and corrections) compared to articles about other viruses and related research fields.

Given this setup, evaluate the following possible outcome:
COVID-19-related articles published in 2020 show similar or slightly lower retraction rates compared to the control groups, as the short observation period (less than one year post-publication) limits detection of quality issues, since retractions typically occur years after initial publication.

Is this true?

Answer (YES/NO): NO